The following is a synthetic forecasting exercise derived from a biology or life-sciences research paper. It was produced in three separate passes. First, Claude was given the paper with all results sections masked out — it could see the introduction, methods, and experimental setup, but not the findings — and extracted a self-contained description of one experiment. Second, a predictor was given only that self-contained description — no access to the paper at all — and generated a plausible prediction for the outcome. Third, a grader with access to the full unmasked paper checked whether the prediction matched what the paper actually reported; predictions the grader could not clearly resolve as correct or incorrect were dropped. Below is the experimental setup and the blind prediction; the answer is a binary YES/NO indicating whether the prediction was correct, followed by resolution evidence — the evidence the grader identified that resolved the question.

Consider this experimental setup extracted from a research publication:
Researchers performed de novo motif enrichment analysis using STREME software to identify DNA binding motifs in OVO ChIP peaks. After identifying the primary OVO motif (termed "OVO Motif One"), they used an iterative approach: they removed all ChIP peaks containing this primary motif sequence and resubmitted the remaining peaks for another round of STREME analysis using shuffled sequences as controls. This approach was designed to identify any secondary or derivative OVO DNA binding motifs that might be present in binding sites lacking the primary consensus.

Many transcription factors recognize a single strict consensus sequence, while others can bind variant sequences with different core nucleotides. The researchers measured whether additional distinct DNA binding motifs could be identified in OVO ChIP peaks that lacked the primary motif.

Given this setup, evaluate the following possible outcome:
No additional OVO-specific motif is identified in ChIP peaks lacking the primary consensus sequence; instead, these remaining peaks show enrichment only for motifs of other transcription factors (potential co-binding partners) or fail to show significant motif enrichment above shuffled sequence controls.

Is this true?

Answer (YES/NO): NO